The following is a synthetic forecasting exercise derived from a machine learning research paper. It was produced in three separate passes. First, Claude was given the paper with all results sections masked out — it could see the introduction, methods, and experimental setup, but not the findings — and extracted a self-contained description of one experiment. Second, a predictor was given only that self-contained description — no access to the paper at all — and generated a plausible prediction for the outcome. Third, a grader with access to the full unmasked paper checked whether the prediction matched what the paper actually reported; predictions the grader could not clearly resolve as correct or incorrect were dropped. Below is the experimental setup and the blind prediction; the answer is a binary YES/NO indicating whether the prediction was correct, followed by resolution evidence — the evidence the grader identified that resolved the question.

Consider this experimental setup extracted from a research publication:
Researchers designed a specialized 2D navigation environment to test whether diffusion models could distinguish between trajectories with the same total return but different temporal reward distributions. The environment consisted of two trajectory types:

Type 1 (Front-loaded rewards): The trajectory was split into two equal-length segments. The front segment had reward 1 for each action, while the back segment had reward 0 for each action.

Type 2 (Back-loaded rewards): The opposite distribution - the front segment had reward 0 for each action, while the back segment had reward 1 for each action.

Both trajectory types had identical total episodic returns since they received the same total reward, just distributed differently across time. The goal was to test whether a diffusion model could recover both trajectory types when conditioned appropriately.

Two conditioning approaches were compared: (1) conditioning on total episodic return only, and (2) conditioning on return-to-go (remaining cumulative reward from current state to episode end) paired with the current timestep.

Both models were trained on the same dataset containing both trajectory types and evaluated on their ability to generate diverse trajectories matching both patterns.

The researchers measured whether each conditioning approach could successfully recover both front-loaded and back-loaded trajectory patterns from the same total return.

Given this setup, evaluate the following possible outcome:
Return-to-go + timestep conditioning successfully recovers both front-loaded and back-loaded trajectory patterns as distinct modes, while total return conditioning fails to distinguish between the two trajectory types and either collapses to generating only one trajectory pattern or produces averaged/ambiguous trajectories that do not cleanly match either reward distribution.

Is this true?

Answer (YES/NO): YES